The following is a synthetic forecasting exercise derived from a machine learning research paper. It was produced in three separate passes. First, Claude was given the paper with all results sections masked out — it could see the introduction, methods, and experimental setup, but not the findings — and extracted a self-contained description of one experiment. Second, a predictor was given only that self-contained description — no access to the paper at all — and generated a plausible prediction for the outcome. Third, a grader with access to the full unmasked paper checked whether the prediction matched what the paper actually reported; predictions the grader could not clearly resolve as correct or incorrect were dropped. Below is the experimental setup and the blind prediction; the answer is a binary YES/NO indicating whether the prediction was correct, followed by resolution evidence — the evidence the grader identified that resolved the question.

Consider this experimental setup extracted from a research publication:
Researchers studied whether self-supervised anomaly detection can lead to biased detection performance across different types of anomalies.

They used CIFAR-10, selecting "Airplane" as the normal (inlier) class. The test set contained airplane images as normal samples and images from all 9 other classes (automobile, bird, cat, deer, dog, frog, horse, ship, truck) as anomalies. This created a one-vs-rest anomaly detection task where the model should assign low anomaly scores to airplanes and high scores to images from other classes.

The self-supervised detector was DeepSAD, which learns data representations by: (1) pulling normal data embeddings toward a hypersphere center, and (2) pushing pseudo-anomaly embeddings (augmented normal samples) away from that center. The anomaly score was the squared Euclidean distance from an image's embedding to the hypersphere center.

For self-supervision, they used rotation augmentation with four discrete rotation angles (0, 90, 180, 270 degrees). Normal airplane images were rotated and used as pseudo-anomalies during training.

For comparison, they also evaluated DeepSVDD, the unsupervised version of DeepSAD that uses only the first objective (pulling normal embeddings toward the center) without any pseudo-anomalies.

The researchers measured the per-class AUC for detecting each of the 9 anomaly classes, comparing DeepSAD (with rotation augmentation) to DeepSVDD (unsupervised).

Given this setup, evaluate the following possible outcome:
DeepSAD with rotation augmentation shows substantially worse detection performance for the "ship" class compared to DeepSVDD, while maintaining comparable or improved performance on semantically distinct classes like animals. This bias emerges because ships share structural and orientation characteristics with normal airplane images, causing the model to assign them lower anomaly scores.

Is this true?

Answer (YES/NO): NO